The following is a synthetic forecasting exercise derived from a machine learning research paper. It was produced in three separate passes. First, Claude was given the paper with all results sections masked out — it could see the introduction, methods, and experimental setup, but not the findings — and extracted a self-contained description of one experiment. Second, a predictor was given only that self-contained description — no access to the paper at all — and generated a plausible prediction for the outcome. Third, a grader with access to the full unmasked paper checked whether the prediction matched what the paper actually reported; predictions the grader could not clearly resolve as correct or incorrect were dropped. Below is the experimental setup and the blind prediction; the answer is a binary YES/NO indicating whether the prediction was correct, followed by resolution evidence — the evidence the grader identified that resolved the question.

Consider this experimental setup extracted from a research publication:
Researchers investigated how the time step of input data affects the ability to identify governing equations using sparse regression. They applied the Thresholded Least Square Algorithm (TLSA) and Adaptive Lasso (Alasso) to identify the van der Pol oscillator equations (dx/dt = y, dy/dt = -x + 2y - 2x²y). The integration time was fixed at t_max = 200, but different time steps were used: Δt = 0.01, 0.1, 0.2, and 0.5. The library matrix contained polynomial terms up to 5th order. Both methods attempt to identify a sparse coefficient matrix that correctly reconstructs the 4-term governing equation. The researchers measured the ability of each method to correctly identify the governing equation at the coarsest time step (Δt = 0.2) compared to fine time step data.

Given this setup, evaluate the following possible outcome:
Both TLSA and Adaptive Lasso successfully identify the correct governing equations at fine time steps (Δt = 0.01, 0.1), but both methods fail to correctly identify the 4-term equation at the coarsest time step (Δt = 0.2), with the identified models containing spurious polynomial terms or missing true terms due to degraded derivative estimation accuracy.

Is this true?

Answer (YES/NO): NO